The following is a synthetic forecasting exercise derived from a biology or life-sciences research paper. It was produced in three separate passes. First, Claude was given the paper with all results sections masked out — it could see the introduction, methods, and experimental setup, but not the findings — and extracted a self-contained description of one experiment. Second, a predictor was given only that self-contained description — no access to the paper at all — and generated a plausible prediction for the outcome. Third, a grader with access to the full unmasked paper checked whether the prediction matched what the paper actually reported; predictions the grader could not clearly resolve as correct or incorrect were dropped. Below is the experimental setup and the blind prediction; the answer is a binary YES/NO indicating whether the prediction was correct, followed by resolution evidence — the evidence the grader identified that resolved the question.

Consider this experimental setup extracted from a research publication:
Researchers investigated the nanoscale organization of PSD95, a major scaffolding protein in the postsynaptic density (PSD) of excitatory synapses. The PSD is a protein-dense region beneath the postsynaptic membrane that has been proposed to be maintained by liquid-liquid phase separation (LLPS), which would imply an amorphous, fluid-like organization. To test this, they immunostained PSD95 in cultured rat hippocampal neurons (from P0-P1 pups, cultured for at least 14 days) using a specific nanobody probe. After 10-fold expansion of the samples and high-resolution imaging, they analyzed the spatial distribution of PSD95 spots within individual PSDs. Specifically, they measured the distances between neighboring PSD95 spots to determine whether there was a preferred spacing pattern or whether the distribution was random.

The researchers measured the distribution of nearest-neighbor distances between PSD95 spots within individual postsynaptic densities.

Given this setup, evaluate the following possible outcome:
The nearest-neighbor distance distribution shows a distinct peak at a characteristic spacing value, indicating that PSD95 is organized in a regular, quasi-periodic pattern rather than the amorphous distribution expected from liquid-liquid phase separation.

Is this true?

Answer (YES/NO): YES